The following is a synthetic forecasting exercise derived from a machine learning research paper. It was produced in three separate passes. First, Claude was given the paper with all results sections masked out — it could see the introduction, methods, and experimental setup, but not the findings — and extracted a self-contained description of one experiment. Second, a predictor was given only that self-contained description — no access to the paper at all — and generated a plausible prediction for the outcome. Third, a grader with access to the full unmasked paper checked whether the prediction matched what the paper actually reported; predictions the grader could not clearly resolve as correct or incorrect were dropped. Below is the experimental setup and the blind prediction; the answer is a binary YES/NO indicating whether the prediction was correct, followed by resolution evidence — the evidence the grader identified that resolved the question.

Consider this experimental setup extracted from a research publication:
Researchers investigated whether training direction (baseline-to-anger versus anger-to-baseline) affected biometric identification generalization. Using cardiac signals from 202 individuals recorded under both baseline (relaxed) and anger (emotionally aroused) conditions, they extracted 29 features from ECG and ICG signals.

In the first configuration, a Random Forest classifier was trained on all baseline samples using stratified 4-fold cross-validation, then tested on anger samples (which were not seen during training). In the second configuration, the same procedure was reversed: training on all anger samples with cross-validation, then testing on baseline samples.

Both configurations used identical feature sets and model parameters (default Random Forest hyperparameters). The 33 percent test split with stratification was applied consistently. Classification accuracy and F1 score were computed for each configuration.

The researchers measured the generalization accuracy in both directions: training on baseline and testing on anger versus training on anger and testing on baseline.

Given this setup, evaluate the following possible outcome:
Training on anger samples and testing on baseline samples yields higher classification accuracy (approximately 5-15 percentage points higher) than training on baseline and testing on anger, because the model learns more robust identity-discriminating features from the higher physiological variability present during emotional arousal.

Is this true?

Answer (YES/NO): NO